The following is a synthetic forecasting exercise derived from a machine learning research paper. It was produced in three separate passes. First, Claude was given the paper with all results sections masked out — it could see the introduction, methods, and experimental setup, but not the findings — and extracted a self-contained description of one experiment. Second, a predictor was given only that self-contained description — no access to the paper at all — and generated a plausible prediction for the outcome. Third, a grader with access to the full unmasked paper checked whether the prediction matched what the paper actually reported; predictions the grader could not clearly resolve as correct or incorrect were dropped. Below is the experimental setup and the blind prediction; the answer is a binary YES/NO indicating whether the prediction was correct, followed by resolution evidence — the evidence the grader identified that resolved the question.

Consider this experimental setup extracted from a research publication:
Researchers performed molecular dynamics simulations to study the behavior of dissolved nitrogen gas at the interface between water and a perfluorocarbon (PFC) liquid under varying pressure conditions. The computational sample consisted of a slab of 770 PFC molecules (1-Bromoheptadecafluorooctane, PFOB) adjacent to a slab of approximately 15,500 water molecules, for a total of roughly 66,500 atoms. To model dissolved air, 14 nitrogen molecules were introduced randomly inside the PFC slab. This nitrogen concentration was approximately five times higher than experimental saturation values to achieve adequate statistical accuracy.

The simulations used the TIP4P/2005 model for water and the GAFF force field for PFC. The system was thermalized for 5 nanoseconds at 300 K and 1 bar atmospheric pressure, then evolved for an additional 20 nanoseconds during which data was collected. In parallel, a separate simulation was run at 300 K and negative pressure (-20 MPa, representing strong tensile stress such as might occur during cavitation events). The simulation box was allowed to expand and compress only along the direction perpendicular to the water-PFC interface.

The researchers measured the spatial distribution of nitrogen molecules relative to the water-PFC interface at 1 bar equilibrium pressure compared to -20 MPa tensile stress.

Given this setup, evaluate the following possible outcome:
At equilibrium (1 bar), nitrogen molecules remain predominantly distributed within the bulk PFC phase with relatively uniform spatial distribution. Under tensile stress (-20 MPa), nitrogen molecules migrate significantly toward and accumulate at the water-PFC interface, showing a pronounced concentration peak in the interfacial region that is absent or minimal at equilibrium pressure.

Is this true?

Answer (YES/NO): YES